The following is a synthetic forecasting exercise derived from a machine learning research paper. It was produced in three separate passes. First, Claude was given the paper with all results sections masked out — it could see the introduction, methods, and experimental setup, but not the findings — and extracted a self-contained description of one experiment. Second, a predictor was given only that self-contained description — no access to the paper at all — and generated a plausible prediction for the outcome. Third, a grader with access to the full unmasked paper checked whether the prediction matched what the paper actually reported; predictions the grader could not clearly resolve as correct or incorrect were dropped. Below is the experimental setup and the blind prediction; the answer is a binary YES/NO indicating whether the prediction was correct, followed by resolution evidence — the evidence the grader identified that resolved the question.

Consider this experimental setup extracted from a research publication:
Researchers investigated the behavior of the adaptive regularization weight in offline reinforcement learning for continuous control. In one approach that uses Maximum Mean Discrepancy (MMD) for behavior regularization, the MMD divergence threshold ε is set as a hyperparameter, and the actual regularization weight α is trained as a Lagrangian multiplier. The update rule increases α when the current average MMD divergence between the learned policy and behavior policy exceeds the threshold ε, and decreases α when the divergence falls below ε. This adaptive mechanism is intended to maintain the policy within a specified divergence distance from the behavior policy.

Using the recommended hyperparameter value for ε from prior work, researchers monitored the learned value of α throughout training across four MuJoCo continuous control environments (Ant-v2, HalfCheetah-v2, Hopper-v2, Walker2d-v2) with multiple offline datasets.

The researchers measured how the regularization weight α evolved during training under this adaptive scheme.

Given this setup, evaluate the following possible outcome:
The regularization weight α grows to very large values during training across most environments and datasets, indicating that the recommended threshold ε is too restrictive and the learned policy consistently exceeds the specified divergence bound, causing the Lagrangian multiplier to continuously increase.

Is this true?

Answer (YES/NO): YES